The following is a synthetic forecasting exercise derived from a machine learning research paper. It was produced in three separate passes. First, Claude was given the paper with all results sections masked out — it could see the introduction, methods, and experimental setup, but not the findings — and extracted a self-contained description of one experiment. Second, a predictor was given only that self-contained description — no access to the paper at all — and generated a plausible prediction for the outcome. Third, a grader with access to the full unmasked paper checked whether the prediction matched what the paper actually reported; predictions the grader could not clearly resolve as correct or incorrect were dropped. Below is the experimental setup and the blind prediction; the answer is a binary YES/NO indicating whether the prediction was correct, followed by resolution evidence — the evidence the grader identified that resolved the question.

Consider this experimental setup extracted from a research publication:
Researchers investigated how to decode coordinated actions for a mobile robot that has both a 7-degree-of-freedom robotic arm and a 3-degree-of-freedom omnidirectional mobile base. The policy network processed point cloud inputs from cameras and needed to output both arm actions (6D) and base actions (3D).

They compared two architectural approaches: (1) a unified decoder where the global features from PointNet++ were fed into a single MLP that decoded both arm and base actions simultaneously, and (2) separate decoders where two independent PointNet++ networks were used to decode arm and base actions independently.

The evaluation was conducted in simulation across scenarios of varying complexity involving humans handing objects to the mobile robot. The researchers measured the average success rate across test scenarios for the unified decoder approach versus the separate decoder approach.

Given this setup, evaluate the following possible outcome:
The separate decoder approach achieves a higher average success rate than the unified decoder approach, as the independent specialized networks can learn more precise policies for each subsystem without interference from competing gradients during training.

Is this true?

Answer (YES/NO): NO